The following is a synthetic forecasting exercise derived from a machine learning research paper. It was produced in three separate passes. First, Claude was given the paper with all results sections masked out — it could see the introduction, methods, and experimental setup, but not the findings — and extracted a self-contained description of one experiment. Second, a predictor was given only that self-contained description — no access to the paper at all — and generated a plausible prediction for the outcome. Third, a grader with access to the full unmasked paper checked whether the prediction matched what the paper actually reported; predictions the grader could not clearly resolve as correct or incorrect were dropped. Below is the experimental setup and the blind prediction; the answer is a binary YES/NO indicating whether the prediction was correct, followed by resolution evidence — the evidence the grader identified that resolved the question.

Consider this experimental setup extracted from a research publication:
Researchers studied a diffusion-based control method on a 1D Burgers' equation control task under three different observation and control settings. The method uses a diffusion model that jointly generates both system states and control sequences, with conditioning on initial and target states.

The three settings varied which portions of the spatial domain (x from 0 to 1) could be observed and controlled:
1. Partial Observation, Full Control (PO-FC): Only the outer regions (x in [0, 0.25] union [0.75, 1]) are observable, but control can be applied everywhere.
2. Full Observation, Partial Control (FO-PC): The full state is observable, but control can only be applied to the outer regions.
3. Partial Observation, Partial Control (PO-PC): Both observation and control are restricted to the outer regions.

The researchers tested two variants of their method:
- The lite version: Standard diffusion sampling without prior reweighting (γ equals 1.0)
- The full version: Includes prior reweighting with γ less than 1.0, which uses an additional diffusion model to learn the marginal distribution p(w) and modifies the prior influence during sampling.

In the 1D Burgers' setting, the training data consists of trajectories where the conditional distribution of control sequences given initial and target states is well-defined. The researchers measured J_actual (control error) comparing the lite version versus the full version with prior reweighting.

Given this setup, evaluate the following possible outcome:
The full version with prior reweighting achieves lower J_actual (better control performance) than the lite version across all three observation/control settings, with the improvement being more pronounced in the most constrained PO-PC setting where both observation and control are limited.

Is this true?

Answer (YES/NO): NO